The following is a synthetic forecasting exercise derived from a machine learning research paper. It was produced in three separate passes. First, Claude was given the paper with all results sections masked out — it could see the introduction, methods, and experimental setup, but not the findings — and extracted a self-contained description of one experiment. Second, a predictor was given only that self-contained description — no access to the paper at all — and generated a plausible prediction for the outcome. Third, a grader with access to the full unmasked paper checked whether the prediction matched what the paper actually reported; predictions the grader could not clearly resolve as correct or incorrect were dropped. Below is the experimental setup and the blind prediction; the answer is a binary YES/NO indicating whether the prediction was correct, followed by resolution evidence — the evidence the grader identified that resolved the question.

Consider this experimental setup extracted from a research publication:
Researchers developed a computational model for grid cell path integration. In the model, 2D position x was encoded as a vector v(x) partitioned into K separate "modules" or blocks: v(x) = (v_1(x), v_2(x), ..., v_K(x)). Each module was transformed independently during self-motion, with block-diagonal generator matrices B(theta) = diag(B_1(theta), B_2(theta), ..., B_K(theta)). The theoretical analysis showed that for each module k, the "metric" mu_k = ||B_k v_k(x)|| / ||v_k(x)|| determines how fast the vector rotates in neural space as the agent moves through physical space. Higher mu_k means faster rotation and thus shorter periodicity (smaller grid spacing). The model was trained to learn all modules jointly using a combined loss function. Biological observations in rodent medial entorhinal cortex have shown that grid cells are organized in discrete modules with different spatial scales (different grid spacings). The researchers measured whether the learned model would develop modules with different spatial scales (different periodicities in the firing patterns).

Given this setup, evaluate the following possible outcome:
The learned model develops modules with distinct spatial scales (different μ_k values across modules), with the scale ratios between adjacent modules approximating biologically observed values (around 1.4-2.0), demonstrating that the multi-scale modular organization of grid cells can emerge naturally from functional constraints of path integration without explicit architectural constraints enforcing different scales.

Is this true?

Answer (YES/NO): YES